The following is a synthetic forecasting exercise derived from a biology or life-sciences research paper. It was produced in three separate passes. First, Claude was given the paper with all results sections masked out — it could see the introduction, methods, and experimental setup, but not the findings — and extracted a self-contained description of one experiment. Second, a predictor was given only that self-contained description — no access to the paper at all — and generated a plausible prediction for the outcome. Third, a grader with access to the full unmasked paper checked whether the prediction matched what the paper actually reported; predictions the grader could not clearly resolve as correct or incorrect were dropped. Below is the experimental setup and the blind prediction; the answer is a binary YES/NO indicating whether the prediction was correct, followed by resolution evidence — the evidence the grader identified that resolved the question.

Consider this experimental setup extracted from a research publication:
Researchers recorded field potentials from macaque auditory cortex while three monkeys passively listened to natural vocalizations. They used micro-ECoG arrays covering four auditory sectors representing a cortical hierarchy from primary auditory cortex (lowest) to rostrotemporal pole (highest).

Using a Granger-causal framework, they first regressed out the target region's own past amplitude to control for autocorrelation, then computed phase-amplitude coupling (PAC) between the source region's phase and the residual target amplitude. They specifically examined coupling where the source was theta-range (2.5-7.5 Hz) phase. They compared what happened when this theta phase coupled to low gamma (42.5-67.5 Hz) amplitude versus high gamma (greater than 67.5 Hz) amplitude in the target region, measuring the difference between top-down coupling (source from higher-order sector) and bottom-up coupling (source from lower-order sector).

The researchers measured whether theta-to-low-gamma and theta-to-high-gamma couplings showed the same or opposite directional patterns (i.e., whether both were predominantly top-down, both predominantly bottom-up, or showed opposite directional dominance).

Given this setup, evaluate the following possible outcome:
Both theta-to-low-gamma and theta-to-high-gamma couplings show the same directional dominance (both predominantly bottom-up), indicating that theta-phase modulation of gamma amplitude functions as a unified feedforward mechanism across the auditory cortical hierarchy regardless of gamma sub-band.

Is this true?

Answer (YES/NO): NO